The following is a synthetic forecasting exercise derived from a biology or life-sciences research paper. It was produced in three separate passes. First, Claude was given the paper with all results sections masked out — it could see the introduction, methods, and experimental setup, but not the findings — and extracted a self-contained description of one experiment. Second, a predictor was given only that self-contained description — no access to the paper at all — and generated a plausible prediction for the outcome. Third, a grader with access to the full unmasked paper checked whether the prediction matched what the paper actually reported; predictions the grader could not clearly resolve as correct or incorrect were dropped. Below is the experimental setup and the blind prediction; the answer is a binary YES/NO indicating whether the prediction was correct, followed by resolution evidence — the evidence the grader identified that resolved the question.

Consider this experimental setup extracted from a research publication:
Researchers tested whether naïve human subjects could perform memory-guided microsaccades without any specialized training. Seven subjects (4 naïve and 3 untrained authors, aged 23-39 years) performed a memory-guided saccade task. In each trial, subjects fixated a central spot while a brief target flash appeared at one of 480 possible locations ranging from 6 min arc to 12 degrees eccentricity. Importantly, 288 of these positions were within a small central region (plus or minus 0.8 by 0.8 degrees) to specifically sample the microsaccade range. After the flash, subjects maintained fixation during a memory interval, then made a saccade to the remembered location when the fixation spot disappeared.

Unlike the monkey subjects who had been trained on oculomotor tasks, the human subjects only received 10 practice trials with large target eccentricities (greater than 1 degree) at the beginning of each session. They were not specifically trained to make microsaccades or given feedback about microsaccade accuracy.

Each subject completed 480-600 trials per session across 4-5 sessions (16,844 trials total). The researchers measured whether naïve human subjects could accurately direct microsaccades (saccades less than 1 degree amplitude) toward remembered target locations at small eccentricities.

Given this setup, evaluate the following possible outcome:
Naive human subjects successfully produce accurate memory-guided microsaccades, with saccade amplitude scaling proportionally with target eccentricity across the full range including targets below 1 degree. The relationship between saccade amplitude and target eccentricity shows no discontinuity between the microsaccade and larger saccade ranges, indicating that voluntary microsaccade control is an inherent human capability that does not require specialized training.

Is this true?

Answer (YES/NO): NO